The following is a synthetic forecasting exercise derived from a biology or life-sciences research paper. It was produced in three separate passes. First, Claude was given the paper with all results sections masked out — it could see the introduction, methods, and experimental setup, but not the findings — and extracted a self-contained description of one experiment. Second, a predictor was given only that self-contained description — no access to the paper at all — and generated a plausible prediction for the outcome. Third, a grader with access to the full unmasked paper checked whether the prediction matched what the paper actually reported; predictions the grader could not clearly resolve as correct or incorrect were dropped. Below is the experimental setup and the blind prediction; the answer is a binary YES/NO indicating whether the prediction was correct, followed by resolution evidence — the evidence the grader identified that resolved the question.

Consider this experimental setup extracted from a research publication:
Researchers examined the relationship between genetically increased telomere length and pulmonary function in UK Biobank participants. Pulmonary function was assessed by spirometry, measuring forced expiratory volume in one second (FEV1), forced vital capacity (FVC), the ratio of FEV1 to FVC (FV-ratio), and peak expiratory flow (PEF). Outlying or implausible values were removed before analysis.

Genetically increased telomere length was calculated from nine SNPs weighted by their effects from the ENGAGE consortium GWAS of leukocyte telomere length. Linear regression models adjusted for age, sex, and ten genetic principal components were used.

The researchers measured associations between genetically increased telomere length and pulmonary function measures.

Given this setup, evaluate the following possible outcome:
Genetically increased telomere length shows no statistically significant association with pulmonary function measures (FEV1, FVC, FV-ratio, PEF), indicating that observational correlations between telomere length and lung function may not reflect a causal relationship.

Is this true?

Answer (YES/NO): NO